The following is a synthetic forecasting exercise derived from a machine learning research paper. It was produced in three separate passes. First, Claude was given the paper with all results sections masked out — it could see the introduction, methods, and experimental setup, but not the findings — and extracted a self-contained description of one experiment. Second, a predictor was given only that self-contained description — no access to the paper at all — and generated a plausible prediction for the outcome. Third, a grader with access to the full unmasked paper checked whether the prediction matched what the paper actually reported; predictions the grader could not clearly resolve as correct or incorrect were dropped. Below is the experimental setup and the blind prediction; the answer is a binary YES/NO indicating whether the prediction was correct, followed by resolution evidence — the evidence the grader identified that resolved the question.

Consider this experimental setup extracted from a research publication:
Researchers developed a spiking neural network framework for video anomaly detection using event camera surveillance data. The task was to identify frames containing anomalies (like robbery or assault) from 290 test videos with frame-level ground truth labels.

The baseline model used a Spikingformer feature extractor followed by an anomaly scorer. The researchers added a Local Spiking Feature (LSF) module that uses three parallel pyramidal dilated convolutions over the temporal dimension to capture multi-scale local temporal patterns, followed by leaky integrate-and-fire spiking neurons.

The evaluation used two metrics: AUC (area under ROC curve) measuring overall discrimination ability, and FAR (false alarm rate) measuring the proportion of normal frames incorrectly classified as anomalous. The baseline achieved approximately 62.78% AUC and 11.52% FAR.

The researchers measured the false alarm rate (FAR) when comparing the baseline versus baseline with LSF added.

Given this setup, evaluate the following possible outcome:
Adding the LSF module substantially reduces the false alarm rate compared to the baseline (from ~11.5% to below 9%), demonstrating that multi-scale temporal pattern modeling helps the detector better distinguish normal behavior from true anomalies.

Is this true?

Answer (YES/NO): YES